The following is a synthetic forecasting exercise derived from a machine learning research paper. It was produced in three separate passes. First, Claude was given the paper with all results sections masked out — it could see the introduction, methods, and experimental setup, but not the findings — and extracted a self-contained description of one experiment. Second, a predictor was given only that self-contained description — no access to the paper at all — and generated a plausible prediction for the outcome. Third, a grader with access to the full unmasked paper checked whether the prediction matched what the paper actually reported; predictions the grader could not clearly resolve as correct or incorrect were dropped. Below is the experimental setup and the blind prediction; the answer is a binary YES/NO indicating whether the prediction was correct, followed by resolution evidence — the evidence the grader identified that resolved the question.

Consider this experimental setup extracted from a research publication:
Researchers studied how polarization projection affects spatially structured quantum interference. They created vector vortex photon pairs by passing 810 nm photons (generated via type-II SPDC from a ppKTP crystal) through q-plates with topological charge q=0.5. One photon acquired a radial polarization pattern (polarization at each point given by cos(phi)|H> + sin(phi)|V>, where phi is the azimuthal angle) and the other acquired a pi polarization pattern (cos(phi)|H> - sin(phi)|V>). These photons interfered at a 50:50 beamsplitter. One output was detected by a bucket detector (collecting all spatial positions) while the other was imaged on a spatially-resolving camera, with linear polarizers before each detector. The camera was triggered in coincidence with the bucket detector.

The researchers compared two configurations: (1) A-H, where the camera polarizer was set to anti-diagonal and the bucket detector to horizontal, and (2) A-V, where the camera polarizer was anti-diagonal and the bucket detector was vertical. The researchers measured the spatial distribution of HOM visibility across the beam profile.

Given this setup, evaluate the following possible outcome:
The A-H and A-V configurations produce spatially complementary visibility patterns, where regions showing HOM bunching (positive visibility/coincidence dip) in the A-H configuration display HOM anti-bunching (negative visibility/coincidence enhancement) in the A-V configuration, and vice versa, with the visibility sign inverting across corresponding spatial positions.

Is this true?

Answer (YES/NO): YES